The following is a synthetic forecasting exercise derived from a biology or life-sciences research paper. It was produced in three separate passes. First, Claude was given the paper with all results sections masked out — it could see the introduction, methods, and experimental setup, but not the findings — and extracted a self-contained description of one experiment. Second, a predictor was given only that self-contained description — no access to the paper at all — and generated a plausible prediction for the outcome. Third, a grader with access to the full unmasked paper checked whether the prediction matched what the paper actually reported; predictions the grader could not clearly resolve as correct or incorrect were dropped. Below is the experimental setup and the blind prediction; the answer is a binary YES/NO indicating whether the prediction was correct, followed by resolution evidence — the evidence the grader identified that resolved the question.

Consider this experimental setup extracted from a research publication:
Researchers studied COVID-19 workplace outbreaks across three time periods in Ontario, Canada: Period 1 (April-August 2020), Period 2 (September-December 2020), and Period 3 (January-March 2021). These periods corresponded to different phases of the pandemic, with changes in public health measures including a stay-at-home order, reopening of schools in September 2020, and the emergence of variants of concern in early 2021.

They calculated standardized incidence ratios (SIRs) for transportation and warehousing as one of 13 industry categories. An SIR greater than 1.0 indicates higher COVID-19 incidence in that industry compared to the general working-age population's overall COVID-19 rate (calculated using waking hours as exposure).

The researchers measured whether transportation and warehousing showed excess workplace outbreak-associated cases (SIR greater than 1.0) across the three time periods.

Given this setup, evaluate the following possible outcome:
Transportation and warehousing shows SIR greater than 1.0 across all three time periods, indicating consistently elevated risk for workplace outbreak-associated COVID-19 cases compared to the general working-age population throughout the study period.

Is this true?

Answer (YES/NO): NO